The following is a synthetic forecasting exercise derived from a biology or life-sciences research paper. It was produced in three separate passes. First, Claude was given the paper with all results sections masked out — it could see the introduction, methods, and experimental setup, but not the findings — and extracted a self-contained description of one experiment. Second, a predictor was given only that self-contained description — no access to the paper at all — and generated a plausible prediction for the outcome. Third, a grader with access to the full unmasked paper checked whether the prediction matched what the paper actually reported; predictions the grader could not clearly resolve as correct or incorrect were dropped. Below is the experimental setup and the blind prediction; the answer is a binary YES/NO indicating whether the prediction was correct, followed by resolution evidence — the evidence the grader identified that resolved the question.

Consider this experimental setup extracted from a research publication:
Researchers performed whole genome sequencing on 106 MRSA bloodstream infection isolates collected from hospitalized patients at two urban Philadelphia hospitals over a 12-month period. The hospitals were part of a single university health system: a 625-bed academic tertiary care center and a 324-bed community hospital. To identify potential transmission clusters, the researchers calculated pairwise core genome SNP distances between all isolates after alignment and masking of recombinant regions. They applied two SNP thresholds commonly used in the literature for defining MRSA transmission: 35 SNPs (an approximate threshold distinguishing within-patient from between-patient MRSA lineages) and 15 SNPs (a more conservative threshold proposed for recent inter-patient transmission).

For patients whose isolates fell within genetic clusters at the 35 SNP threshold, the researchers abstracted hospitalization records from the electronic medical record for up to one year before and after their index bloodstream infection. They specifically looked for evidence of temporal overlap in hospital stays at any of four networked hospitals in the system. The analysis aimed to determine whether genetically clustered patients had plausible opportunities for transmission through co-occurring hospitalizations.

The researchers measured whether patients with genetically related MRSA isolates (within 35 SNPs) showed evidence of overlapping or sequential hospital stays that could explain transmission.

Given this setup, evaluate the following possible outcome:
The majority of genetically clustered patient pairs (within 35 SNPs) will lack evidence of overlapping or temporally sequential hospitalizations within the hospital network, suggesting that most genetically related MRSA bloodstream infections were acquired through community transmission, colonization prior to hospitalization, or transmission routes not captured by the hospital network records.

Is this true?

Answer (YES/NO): NO